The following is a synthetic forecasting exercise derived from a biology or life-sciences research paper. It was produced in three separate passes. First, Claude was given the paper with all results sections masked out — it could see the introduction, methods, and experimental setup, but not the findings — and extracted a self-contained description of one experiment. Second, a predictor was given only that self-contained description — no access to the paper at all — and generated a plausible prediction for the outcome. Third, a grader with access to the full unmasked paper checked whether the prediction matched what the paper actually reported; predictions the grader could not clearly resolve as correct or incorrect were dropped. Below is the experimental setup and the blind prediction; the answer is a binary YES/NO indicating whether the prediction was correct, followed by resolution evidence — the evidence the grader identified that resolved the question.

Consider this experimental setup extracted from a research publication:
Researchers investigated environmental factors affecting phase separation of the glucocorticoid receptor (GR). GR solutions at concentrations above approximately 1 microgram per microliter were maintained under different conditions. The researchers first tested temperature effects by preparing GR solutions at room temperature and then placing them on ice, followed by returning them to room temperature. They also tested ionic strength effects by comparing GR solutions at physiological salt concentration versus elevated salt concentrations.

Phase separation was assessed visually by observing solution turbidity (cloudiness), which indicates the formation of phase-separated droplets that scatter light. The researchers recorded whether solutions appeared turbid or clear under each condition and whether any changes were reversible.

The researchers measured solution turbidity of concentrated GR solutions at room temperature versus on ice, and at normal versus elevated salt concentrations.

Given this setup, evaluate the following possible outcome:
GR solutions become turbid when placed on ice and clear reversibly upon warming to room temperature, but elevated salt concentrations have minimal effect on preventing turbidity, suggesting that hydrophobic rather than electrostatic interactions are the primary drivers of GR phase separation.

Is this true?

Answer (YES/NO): NO